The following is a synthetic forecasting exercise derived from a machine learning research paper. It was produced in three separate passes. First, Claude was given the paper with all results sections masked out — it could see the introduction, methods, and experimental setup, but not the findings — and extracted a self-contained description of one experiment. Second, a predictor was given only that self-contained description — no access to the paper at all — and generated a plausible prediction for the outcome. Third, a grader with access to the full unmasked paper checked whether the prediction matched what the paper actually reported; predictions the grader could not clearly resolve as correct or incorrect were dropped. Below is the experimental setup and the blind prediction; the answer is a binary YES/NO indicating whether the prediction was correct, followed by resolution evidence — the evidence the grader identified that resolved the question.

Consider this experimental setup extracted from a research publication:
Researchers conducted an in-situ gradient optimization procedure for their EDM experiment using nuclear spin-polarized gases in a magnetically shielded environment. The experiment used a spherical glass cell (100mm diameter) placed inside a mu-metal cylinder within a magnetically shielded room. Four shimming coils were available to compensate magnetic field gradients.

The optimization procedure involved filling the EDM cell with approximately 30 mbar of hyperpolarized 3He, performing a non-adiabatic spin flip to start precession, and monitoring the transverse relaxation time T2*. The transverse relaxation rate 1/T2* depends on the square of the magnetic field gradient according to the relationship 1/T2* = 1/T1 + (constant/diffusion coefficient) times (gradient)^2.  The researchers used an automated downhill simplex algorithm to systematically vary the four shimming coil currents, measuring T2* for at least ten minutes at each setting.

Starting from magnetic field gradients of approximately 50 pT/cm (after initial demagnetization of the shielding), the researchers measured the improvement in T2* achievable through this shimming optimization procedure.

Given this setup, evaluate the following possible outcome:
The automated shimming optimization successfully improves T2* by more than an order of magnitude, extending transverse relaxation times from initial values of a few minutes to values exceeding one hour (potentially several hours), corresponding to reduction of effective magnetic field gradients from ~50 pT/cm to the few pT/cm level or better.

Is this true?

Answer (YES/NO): NO